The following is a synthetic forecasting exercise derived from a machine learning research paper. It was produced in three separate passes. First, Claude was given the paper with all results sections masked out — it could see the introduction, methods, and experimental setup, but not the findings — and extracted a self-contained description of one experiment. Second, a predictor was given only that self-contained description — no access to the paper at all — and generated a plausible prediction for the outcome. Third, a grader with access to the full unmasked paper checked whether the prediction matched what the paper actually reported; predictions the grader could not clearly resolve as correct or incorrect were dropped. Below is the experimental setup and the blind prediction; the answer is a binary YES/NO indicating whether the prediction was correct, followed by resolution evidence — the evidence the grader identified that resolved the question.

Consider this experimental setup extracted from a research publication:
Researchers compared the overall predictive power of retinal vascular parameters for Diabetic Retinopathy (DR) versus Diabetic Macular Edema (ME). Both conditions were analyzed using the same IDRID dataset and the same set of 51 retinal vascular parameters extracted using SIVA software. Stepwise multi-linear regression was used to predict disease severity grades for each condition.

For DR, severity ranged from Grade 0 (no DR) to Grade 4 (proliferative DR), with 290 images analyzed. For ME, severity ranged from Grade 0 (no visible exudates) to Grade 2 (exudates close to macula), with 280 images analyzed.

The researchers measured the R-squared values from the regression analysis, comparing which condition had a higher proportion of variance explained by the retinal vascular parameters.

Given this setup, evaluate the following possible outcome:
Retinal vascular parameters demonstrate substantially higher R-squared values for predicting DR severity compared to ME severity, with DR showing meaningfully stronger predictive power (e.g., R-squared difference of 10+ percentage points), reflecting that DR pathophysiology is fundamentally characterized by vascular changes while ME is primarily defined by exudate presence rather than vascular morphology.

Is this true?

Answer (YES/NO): YES